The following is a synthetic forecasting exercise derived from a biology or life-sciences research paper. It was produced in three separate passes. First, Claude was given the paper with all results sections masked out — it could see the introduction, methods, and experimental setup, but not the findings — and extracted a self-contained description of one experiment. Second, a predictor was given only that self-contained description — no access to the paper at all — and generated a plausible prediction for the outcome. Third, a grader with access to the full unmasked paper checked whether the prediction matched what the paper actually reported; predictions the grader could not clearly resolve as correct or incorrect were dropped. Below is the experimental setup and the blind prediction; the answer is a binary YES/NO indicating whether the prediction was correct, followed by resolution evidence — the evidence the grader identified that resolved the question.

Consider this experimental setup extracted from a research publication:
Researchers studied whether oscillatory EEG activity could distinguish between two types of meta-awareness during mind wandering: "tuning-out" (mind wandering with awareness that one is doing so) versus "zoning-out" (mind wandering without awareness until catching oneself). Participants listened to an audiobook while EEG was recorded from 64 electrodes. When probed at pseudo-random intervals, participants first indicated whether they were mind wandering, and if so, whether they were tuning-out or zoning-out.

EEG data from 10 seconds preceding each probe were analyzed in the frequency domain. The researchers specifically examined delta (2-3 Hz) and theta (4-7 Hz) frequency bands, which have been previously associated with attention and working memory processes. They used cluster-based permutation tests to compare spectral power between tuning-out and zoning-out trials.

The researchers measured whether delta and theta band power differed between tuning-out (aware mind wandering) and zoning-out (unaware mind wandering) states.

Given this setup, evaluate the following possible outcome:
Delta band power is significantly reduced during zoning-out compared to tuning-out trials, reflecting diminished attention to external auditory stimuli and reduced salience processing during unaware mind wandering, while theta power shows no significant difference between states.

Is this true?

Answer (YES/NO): NO